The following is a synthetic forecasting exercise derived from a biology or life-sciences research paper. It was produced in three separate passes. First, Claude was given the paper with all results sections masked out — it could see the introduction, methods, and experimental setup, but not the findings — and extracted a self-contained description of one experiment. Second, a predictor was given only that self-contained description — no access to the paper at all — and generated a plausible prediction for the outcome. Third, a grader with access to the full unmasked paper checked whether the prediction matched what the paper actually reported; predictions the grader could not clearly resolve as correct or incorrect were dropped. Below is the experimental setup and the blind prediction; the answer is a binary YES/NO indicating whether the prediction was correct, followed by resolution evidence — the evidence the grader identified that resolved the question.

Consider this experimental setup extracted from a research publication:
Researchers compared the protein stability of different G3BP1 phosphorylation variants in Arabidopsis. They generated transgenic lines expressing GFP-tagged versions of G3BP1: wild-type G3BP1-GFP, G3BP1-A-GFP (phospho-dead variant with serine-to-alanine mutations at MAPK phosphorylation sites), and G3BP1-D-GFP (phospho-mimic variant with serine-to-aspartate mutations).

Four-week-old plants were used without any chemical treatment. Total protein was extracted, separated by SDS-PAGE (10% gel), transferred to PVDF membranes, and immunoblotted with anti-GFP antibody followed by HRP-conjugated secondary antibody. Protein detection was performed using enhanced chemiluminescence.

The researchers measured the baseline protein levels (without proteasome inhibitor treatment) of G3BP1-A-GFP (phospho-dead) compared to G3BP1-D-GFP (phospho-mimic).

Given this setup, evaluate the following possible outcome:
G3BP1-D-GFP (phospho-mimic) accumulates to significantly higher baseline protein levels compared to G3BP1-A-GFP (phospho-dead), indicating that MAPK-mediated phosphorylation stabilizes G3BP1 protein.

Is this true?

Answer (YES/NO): YES